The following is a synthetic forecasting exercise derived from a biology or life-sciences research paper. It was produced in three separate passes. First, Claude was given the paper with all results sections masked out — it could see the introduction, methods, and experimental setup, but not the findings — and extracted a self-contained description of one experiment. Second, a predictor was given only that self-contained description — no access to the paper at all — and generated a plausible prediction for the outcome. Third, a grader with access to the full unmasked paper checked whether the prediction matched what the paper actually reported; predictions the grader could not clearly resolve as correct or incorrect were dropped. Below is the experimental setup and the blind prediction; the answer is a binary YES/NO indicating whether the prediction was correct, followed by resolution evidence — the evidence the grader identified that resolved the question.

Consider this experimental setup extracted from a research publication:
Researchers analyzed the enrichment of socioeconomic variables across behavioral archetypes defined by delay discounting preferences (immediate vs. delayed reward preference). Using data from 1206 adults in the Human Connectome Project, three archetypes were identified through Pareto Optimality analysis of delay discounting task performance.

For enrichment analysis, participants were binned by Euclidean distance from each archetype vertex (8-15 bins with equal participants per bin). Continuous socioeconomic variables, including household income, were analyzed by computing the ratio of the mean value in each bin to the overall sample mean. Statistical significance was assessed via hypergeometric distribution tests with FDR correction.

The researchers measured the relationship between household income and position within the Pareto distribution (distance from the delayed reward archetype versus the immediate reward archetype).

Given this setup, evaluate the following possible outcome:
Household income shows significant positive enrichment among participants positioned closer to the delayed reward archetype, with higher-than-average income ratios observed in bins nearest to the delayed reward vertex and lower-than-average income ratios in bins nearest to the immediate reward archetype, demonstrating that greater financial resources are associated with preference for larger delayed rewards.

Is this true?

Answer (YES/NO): YES